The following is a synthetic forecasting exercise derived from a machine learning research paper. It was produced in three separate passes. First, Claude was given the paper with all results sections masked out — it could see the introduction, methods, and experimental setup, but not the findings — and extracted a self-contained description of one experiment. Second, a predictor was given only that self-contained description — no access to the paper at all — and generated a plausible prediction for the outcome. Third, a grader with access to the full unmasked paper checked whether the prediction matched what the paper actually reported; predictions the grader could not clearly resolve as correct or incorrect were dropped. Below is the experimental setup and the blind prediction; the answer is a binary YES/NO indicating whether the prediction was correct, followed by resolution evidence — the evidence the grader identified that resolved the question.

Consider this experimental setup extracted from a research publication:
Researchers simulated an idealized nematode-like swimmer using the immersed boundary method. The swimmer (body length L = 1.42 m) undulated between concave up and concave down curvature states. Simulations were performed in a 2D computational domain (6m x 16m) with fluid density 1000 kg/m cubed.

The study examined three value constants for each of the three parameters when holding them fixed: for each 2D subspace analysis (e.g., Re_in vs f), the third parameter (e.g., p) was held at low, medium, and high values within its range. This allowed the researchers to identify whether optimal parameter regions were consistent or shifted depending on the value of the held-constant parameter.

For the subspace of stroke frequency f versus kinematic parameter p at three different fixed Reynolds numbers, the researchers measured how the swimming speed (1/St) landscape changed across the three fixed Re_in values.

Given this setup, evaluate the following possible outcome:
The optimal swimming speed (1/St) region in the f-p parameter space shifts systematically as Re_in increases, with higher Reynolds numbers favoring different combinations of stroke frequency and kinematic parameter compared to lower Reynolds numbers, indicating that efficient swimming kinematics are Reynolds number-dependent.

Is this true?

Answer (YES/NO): YES